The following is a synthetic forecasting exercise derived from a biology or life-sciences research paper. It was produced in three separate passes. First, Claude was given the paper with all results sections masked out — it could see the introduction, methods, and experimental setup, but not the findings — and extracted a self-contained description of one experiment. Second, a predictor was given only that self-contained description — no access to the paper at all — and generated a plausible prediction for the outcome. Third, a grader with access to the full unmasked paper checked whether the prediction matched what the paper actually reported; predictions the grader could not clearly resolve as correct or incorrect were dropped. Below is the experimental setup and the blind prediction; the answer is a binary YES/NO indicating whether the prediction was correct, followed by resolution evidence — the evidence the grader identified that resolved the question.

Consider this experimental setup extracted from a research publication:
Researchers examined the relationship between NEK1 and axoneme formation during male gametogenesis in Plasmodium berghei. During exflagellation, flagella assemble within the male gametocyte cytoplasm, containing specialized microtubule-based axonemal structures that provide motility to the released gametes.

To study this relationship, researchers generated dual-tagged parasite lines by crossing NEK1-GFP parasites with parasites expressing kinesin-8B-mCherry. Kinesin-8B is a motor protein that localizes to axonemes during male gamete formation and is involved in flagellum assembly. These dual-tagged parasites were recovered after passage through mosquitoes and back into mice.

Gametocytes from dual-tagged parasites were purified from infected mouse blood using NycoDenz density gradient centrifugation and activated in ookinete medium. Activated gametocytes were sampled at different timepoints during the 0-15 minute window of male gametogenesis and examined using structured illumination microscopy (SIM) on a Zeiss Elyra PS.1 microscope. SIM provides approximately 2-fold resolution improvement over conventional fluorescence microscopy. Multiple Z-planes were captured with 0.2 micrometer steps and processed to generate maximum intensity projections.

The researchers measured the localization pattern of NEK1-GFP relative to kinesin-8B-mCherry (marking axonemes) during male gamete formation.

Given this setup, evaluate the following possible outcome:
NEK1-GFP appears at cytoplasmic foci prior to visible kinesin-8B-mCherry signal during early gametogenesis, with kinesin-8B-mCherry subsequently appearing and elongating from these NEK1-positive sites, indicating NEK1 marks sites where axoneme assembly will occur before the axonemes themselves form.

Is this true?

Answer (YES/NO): NO